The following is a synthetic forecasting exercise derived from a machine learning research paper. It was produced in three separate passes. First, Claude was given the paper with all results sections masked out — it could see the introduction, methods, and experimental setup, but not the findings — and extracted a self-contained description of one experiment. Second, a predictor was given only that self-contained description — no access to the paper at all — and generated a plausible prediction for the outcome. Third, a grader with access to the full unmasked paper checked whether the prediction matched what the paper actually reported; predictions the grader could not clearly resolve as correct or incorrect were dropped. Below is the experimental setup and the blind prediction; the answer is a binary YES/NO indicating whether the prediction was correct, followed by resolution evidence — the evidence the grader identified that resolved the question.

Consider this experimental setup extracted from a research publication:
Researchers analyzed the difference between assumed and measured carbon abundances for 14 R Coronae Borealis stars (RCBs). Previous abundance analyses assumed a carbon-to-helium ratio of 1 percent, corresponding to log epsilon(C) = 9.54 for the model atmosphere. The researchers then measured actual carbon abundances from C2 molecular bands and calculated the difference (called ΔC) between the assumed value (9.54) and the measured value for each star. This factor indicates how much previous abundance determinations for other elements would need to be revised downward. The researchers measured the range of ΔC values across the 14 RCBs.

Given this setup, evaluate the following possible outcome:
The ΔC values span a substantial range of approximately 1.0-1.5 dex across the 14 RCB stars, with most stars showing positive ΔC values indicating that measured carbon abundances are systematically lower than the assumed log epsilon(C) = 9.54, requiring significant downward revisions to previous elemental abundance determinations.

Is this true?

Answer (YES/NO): NO